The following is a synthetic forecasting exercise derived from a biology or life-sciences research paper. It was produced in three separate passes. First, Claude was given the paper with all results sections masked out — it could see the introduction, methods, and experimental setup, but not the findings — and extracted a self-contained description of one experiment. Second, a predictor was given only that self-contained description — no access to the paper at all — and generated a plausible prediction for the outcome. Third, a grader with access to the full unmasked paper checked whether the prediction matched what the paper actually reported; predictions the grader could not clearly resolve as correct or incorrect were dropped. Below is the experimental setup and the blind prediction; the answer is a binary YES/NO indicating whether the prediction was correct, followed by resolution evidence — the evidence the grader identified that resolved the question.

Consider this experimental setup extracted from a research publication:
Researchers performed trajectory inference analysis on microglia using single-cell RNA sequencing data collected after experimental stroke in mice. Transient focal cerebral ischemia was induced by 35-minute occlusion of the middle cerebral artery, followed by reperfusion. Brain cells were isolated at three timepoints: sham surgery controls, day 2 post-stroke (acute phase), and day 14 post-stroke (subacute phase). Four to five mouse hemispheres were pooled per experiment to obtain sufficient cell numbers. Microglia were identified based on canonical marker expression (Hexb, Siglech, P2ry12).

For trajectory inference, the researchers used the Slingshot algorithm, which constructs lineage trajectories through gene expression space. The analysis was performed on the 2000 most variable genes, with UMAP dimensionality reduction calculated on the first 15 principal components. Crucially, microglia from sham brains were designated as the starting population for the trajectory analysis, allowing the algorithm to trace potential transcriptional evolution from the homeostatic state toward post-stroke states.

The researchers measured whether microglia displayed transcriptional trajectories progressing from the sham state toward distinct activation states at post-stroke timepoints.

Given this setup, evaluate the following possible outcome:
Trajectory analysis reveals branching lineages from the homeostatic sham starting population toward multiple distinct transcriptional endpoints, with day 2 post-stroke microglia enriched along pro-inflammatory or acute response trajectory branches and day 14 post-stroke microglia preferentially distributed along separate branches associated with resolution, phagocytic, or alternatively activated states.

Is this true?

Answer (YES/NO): NO